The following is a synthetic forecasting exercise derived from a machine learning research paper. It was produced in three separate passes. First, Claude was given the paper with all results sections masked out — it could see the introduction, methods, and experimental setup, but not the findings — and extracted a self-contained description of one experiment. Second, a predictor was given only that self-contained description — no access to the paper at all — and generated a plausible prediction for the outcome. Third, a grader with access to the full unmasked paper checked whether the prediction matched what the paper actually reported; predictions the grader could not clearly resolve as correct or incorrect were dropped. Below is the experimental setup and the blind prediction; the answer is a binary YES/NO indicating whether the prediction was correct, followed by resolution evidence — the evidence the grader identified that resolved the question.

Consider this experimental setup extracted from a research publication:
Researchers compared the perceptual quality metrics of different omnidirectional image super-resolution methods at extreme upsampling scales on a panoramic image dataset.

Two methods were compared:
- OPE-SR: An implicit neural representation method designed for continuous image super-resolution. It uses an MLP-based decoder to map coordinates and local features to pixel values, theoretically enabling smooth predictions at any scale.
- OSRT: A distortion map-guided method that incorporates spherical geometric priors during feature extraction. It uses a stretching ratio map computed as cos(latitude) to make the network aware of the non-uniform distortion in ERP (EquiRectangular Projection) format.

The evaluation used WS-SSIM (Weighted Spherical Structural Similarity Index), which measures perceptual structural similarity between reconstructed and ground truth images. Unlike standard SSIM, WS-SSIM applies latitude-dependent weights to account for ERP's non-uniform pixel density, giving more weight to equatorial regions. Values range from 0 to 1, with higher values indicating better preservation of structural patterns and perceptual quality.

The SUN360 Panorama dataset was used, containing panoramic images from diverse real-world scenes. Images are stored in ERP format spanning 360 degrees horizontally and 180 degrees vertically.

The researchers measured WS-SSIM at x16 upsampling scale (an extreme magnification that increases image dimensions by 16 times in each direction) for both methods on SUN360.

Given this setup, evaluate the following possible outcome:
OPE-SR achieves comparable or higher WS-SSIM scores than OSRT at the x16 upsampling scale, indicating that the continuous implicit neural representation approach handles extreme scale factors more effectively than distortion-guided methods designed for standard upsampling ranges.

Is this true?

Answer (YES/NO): NO